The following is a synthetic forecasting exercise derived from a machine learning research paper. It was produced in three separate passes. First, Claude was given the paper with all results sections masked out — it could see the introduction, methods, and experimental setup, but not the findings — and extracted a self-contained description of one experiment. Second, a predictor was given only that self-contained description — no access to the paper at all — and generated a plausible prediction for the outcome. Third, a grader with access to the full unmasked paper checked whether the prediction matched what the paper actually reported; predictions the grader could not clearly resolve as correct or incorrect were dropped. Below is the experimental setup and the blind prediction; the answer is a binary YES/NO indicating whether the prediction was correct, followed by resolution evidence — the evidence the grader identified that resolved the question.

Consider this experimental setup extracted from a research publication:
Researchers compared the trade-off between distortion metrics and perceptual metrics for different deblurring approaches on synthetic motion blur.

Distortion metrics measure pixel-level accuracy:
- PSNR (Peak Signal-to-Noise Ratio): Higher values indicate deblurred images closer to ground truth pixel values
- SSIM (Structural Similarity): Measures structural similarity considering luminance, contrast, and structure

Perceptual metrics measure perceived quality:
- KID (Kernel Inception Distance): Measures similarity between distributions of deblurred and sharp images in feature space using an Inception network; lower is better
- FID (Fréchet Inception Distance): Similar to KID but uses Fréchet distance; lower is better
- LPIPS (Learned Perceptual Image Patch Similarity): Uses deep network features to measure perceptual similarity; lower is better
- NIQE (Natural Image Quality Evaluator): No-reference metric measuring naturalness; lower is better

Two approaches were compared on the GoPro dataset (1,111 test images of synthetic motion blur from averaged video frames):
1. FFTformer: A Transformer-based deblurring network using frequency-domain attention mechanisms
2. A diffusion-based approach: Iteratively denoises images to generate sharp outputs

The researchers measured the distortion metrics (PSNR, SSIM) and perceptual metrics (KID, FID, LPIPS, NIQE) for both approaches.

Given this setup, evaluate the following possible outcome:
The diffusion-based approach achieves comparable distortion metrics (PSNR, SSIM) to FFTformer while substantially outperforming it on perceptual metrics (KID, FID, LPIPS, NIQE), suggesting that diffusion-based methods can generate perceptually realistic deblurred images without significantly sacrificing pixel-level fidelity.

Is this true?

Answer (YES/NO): NO